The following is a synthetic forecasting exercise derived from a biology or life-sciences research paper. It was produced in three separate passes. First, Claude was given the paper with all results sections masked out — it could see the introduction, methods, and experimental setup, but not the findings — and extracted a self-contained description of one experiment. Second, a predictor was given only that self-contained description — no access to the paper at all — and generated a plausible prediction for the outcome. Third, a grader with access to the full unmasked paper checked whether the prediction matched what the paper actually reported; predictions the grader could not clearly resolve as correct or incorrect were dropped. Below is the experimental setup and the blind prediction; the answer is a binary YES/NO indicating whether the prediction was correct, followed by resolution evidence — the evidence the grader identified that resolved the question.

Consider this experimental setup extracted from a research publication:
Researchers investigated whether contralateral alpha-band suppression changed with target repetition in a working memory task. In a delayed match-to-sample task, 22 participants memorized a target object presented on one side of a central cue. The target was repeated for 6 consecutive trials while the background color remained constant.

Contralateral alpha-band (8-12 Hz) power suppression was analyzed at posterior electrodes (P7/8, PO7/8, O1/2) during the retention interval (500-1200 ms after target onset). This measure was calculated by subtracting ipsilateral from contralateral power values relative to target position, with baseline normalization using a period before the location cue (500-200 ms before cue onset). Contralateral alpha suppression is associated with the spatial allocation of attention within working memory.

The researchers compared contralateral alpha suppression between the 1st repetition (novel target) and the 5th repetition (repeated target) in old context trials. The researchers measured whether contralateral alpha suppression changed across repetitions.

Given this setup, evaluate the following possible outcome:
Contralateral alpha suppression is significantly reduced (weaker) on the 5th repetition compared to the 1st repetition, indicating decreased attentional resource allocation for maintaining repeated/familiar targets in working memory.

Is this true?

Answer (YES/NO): NO